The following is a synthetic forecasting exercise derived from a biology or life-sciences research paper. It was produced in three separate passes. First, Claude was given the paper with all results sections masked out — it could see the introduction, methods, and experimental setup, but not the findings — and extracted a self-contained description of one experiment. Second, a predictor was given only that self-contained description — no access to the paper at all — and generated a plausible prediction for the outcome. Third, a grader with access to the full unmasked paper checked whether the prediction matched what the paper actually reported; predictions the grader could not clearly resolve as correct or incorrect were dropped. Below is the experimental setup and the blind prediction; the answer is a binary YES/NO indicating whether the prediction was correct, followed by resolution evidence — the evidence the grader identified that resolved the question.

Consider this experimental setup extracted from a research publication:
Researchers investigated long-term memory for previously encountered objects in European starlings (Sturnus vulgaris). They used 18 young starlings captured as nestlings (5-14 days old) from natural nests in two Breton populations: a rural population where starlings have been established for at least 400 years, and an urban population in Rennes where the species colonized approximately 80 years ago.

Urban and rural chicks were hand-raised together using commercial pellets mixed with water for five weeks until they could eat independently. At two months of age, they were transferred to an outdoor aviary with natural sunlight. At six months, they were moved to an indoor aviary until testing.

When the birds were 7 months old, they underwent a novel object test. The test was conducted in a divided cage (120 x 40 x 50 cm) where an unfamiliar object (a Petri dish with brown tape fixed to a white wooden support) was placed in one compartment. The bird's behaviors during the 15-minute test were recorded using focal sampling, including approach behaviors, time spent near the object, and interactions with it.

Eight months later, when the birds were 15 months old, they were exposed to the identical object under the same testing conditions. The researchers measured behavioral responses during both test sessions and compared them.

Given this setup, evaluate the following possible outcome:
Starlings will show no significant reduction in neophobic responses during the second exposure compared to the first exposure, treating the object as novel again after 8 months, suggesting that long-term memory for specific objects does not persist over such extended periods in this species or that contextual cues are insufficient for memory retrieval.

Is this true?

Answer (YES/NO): NO